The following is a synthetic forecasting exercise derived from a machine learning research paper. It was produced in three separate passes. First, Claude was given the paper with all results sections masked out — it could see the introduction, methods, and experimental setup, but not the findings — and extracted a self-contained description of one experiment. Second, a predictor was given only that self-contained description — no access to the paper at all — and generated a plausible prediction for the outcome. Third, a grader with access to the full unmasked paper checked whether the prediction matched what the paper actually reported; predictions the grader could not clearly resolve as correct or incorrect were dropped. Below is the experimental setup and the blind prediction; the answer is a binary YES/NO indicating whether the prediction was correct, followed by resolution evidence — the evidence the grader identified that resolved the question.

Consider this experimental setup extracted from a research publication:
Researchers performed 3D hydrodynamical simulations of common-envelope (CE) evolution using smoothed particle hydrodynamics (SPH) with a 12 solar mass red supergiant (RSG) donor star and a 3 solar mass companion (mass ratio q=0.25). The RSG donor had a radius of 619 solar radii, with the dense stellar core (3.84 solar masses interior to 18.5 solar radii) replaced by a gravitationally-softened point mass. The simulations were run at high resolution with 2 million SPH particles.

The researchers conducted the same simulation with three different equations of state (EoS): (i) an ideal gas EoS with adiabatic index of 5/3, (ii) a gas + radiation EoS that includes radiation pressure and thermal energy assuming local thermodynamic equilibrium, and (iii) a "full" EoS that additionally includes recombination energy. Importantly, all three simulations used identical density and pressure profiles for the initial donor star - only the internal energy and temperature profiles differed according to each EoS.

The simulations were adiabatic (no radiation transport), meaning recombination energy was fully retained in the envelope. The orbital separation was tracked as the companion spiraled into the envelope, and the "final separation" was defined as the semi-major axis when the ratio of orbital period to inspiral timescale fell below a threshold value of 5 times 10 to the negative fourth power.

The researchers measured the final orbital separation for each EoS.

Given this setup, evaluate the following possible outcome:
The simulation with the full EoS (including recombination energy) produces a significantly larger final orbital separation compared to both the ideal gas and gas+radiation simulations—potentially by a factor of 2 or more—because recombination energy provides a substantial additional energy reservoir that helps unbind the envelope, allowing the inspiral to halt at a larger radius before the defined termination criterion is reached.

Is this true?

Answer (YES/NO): NO